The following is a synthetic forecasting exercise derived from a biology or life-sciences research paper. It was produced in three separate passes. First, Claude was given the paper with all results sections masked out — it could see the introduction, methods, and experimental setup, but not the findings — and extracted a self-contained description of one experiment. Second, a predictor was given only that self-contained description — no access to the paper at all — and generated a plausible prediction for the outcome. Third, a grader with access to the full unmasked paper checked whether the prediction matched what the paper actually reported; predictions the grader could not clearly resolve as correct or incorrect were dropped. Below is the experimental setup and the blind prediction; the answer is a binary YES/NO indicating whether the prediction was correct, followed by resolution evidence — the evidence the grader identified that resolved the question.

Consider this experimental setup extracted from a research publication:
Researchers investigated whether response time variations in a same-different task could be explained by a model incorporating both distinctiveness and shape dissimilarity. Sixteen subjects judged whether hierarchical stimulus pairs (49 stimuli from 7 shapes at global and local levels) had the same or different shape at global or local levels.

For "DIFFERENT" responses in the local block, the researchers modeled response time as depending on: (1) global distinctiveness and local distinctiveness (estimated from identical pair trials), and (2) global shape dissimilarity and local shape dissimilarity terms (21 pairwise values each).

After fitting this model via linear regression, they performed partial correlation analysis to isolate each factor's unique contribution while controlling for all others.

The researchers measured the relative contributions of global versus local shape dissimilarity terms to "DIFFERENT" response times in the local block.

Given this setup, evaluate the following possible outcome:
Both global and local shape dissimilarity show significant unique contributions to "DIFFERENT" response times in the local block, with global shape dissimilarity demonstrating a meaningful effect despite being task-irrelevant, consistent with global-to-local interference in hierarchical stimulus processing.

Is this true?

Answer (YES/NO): YES